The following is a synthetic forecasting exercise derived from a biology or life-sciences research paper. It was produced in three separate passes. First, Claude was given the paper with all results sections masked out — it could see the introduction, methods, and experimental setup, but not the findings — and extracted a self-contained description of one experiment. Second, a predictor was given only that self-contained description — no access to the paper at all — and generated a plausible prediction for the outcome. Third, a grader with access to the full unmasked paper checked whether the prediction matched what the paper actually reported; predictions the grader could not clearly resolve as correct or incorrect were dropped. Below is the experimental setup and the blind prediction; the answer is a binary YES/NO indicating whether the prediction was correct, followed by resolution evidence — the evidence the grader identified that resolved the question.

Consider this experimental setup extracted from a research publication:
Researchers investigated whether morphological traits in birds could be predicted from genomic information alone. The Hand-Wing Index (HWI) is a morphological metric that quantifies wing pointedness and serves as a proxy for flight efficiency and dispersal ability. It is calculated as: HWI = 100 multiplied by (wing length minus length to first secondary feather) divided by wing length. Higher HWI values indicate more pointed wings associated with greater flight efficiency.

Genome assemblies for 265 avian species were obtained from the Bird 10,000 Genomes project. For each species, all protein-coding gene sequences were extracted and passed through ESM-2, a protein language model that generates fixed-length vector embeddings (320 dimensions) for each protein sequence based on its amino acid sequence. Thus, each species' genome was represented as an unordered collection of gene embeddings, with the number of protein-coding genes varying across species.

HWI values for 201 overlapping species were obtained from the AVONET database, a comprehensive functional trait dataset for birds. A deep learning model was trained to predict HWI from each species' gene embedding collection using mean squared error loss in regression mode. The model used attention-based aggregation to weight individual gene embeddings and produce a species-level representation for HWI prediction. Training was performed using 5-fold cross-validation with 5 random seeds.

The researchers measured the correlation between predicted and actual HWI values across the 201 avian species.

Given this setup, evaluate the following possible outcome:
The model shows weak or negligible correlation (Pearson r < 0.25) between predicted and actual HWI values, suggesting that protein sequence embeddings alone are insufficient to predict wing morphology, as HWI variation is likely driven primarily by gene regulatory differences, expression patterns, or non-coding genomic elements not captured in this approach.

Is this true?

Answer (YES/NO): NO